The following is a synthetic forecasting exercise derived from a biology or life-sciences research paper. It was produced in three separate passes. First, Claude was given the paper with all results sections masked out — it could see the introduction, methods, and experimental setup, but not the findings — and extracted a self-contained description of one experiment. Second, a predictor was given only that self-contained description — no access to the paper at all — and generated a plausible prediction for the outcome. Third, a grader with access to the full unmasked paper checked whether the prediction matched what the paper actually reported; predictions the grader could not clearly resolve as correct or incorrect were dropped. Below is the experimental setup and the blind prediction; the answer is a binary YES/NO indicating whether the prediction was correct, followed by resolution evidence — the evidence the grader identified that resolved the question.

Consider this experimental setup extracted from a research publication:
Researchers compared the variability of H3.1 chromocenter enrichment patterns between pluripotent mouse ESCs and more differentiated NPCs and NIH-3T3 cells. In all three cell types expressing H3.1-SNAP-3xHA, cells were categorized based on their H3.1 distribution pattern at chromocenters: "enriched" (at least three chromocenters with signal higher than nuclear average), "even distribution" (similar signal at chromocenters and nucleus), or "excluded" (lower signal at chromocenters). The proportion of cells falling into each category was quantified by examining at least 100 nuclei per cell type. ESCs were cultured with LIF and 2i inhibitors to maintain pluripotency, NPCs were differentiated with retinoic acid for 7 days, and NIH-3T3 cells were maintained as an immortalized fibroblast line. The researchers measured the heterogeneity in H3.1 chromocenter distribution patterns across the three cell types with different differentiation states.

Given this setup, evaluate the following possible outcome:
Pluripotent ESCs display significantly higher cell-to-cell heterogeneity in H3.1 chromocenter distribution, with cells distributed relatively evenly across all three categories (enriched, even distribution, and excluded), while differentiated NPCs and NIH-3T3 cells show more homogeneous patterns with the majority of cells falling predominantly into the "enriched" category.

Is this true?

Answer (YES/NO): NO